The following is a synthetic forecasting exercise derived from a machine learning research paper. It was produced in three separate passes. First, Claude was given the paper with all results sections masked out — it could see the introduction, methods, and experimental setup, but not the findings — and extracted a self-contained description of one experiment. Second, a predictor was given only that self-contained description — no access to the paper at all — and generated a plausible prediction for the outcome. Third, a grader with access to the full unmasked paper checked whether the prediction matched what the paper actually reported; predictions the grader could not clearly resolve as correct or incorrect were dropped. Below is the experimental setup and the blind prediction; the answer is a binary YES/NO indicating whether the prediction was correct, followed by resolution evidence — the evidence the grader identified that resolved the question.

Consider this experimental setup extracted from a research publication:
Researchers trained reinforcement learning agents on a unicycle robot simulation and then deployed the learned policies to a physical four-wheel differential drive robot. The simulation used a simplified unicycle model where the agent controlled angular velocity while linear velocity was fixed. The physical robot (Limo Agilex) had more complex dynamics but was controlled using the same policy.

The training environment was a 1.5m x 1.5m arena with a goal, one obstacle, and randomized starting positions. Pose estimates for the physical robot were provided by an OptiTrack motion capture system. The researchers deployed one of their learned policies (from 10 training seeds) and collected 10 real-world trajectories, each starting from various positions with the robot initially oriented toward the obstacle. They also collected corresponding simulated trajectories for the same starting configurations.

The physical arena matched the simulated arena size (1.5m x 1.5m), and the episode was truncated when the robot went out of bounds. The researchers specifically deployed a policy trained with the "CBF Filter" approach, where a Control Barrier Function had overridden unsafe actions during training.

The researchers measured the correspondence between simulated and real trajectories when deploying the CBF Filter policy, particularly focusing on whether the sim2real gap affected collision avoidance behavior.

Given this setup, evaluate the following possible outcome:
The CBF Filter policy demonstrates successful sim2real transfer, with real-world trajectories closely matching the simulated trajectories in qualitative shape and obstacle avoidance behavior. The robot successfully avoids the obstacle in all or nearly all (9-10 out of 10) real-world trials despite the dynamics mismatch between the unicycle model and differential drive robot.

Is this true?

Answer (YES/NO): NO